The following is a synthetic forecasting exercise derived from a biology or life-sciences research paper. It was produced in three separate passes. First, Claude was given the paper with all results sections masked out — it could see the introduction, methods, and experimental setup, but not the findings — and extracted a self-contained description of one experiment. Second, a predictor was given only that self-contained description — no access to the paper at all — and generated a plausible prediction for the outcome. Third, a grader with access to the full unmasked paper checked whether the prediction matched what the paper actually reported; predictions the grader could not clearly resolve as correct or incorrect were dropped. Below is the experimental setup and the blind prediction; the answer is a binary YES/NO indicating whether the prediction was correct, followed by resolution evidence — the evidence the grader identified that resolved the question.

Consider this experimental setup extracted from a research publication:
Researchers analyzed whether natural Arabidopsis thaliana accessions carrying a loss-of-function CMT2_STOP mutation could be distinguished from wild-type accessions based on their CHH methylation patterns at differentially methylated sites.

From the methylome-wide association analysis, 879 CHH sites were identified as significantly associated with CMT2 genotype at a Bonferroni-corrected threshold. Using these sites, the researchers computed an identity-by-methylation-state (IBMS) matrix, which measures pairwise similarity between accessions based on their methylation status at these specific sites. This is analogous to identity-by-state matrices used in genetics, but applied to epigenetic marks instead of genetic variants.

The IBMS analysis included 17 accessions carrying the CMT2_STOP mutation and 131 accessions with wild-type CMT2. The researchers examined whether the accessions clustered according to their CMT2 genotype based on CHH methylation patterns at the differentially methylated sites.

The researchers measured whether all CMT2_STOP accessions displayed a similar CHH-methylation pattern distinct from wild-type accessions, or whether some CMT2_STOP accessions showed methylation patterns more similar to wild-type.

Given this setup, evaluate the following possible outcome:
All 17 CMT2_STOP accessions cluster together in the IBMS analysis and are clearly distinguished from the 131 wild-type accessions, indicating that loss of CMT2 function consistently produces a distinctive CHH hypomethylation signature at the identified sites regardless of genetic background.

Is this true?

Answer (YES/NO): NO